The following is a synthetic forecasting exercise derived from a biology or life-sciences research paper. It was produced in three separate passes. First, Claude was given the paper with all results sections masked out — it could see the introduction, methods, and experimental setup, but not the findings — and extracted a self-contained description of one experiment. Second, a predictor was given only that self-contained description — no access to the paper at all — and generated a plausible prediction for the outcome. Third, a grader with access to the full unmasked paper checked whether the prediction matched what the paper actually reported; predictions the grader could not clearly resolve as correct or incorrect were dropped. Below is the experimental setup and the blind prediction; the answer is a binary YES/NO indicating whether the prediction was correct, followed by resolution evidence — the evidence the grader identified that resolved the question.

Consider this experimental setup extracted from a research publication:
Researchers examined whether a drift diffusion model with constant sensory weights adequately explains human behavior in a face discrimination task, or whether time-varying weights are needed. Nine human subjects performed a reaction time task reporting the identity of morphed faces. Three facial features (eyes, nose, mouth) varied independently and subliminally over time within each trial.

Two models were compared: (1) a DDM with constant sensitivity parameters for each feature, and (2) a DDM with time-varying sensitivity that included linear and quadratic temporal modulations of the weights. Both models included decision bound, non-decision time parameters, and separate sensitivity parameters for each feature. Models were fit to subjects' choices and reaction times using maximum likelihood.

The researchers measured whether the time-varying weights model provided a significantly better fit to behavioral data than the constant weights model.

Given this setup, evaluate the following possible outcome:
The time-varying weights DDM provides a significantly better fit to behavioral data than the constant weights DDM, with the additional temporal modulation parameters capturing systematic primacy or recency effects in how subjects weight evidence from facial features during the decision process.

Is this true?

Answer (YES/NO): NO